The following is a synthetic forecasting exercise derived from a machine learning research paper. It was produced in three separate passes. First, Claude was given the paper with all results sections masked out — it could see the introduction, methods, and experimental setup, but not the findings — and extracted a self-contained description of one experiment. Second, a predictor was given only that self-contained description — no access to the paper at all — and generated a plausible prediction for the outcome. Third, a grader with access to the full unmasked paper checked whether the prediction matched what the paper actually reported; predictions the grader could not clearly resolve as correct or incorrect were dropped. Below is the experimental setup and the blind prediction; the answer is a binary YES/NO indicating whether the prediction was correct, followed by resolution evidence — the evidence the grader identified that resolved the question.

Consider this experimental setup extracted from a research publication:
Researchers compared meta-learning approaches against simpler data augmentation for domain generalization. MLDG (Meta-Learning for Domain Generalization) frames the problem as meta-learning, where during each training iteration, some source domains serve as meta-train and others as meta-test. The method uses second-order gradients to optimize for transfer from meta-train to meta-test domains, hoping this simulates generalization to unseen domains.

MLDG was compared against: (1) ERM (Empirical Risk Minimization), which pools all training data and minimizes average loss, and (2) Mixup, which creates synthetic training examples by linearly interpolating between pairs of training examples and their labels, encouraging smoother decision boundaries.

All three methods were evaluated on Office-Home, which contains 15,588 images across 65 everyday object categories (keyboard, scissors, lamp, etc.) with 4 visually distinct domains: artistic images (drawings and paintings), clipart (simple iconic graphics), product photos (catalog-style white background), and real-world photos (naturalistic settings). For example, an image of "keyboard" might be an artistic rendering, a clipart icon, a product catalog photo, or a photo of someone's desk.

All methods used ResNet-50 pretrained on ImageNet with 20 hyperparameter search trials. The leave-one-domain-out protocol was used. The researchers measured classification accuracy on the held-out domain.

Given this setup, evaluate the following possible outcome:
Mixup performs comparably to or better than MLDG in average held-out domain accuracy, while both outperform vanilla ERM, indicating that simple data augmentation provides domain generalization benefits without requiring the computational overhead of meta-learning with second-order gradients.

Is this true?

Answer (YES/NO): YES